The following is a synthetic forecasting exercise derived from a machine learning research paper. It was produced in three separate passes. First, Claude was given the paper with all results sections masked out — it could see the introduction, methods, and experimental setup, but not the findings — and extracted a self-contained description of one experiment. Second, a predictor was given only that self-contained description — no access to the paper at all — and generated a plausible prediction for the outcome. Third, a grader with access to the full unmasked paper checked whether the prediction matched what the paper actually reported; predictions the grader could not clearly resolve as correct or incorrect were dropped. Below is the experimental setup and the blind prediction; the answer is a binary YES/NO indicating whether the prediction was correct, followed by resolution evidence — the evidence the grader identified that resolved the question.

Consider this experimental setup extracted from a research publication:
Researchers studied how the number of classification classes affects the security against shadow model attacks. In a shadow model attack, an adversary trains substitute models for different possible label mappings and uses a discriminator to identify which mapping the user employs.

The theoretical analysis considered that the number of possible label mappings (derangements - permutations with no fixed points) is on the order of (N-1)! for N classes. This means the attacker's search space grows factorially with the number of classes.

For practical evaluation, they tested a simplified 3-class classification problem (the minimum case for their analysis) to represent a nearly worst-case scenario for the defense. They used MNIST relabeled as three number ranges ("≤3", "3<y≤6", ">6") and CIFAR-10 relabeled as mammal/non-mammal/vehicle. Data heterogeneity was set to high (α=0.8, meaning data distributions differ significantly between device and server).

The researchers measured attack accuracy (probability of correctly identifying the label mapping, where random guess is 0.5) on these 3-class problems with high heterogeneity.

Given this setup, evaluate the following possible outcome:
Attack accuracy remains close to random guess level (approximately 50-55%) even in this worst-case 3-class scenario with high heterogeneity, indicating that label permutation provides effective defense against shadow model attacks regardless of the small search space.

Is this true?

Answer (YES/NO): YES